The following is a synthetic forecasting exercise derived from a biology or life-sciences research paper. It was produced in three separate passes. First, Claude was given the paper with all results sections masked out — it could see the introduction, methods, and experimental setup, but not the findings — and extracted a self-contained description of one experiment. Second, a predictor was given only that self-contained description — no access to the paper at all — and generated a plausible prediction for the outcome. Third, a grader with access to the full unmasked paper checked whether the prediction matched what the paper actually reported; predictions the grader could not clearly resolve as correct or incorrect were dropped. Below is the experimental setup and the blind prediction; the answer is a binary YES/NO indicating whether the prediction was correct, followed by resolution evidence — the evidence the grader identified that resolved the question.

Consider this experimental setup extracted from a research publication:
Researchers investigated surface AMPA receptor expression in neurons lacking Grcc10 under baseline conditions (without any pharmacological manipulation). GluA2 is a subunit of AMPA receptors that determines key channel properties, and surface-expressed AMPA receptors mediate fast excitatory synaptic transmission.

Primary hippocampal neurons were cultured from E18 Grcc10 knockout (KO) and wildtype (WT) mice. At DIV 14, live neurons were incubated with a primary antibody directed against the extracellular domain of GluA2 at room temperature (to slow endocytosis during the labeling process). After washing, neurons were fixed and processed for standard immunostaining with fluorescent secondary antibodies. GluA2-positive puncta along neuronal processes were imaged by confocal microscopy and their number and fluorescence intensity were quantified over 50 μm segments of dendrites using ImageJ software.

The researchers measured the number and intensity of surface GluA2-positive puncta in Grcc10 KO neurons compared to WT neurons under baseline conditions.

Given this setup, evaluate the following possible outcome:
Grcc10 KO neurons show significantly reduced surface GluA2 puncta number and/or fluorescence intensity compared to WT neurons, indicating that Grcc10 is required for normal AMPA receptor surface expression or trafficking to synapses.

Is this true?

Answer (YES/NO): NO